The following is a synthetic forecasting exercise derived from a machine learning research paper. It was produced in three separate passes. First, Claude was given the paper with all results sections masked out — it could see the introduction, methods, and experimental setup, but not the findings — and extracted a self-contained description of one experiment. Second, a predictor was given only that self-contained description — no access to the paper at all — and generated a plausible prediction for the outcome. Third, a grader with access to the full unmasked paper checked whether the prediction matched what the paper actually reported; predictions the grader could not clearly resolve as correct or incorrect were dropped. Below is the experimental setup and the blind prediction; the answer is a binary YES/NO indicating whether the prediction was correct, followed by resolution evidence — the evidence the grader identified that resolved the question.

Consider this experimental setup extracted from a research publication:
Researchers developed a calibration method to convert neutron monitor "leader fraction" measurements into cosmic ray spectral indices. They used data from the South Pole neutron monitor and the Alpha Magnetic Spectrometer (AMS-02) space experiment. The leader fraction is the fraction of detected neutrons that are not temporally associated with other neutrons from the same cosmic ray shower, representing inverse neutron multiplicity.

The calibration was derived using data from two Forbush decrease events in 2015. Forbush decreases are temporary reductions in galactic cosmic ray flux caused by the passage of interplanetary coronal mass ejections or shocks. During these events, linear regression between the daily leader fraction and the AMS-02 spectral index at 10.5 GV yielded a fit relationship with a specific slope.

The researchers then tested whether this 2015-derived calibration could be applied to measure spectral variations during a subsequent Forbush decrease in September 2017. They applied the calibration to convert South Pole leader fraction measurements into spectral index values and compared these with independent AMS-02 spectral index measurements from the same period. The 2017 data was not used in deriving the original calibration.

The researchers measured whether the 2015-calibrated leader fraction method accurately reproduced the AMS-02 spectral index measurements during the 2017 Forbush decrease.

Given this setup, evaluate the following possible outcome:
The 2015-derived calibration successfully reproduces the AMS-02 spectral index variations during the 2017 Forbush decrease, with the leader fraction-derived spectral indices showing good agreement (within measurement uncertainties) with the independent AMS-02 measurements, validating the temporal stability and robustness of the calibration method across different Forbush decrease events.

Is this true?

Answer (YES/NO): YES